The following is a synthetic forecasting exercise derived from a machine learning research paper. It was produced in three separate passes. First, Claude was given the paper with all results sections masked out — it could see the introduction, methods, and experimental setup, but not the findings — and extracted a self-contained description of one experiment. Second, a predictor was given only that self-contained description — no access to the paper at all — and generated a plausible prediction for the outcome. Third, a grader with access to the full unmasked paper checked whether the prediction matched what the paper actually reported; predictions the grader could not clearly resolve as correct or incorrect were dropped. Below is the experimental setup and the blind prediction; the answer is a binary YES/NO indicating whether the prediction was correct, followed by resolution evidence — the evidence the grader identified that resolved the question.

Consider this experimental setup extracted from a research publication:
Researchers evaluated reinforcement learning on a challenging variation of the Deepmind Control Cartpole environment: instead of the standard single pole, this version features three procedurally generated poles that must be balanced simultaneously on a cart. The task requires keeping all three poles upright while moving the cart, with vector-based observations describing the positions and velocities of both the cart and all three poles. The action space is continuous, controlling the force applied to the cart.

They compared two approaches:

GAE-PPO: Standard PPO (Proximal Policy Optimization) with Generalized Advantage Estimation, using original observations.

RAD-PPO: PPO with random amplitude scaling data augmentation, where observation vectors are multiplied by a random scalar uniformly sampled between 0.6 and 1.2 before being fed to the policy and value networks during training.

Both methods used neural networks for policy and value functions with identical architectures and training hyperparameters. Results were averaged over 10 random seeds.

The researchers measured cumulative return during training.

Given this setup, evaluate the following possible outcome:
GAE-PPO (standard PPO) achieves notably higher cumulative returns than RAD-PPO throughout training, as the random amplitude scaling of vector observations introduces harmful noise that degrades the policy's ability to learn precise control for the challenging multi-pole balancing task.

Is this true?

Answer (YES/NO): YES